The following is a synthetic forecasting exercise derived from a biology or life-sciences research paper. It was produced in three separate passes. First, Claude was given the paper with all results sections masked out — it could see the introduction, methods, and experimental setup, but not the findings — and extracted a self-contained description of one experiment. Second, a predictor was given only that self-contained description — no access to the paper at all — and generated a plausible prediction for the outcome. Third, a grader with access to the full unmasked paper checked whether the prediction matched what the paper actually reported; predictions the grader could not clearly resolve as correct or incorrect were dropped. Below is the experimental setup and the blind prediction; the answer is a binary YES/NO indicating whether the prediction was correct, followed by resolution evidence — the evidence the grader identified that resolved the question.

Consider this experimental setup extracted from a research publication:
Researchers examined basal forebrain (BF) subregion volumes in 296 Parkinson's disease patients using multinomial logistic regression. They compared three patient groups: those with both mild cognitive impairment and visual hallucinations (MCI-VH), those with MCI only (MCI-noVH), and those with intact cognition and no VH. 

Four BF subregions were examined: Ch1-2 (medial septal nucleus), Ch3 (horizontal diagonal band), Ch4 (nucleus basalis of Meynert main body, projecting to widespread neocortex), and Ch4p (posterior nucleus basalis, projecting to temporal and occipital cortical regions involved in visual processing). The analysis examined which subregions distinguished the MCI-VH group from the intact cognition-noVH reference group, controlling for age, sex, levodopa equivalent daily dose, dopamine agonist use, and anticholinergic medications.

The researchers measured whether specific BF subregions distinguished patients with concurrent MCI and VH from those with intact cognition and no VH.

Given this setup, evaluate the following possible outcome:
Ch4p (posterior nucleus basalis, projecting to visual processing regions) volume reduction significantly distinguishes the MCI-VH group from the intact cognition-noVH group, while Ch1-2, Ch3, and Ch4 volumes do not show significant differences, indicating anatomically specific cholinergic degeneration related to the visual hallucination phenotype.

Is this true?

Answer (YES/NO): NO